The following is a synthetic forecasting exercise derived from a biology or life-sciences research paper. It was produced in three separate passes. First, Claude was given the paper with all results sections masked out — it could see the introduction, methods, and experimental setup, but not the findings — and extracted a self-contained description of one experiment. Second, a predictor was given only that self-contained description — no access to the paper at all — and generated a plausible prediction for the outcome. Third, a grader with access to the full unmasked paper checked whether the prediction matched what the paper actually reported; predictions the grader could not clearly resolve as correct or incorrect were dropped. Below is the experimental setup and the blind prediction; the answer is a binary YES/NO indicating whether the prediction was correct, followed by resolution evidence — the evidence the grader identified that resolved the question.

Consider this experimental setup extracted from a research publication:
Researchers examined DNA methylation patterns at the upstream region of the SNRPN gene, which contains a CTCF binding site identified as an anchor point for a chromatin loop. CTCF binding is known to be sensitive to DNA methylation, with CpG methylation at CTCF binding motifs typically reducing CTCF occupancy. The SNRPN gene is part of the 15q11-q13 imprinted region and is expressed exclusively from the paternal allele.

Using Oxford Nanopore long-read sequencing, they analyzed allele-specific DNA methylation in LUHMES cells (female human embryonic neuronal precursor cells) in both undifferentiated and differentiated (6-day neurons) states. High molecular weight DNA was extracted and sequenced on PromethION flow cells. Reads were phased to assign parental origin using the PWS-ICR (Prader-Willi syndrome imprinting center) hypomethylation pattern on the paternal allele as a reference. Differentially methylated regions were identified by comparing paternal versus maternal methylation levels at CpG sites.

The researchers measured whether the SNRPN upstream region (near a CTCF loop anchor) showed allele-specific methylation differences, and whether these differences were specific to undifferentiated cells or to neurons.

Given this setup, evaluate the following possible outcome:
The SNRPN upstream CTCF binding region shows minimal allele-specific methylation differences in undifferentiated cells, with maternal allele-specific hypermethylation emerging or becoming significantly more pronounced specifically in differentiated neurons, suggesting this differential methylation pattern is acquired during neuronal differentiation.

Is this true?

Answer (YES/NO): YES